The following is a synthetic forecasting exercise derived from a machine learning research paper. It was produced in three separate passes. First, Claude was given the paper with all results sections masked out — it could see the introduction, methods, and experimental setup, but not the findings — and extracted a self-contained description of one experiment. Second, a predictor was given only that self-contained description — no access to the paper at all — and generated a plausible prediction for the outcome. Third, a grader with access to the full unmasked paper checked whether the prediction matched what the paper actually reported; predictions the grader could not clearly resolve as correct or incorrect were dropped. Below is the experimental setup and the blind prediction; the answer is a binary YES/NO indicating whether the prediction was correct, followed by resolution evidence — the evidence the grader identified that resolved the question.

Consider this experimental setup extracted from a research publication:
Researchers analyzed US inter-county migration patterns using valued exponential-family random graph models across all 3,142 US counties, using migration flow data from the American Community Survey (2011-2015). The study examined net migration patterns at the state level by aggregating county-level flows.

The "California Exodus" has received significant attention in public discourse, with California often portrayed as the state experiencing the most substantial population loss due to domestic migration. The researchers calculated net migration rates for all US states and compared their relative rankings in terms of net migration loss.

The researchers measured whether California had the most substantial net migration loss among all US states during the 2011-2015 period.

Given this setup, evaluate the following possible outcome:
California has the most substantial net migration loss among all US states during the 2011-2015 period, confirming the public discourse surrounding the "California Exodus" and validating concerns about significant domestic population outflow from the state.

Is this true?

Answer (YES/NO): NO